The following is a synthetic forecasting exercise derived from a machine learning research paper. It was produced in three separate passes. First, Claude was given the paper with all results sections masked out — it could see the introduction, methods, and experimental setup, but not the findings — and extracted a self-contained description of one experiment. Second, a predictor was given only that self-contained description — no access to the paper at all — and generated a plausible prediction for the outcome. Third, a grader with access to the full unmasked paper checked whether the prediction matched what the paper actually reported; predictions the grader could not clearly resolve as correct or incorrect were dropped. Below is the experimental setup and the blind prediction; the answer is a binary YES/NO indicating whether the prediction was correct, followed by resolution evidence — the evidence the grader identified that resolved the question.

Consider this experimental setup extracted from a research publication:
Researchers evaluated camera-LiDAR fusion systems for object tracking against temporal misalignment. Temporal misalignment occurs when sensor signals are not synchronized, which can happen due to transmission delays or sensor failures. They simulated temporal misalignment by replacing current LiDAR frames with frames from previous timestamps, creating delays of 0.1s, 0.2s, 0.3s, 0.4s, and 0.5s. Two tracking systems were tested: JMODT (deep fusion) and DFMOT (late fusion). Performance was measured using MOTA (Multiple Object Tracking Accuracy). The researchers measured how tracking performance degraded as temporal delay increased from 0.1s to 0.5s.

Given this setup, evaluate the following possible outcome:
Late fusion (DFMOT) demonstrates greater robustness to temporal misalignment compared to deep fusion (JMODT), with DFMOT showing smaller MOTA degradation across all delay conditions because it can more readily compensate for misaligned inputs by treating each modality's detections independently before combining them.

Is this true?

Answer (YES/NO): NO